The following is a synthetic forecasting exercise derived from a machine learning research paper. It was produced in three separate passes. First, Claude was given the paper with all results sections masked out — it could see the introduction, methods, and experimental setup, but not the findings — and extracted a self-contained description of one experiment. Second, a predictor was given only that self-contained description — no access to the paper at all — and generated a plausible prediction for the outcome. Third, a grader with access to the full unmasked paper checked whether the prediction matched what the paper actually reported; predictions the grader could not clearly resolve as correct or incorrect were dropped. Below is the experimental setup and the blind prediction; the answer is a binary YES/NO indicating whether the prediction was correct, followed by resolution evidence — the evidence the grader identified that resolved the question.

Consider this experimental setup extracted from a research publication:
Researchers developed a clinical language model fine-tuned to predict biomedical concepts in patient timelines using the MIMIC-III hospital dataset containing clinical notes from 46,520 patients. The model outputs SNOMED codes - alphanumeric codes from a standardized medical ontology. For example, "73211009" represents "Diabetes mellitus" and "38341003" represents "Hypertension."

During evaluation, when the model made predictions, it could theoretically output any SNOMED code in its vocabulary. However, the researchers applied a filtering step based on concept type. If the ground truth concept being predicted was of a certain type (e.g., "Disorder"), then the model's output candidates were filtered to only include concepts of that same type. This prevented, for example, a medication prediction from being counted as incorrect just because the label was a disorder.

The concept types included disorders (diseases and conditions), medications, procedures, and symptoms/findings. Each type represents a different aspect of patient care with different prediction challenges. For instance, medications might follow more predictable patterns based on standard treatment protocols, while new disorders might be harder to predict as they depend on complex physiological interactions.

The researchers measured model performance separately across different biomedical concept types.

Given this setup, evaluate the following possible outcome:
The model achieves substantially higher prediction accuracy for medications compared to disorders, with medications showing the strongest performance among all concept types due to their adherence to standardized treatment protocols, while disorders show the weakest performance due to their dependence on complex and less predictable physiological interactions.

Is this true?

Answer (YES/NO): NO